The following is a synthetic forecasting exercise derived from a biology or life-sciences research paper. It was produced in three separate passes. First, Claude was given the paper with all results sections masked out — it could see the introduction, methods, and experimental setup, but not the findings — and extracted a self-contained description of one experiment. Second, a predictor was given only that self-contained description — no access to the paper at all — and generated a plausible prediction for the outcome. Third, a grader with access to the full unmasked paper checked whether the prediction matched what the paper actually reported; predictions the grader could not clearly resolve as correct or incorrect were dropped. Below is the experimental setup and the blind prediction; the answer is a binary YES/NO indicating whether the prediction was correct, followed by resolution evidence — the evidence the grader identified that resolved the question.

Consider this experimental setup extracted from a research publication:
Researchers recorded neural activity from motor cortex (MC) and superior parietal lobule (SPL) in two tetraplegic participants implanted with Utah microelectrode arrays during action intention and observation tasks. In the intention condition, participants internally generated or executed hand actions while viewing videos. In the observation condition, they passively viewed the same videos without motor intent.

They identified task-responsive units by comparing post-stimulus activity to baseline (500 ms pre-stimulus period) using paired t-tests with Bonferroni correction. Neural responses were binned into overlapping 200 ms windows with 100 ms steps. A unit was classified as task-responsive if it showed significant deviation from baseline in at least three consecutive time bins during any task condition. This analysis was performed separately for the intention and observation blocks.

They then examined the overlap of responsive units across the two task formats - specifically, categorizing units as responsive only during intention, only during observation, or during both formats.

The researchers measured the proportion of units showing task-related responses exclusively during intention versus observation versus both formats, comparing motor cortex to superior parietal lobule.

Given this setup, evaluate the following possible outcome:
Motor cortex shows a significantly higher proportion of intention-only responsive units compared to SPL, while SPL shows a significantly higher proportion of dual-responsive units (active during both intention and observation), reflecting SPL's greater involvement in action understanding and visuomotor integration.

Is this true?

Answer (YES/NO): YES